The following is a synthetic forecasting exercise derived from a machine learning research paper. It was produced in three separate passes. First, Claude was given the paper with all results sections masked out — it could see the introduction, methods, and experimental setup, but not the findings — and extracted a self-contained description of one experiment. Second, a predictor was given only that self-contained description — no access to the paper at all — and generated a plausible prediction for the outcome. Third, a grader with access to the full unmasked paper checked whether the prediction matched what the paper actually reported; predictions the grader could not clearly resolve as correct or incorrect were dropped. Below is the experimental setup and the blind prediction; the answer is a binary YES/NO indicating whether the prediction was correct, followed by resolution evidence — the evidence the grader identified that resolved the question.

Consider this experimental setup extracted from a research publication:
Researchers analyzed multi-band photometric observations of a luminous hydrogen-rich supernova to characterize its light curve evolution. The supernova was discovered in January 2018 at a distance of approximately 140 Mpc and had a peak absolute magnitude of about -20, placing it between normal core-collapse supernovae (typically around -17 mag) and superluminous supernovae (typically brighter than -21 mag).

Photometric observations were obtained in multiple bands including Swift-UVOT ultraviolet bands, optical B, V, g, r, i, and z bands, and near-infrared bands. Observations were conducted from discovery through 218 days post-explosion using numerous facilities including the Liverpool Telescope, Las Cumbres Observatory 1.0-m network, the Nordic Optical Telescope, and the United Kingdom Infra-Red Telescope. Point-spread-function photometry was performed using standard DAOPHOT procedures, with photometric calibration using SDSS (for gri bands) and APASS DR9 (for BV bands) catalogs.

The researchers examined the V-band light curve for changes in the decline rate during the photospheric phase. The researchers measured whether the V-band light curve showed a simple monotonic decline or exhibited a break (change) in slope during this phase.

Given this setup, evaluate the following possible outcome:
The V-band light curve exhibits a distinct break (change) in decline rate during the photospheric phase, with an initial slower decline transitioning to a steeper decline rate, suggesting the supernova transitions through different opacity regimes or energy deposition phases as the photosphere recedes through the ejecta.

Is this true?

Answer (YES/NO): NO